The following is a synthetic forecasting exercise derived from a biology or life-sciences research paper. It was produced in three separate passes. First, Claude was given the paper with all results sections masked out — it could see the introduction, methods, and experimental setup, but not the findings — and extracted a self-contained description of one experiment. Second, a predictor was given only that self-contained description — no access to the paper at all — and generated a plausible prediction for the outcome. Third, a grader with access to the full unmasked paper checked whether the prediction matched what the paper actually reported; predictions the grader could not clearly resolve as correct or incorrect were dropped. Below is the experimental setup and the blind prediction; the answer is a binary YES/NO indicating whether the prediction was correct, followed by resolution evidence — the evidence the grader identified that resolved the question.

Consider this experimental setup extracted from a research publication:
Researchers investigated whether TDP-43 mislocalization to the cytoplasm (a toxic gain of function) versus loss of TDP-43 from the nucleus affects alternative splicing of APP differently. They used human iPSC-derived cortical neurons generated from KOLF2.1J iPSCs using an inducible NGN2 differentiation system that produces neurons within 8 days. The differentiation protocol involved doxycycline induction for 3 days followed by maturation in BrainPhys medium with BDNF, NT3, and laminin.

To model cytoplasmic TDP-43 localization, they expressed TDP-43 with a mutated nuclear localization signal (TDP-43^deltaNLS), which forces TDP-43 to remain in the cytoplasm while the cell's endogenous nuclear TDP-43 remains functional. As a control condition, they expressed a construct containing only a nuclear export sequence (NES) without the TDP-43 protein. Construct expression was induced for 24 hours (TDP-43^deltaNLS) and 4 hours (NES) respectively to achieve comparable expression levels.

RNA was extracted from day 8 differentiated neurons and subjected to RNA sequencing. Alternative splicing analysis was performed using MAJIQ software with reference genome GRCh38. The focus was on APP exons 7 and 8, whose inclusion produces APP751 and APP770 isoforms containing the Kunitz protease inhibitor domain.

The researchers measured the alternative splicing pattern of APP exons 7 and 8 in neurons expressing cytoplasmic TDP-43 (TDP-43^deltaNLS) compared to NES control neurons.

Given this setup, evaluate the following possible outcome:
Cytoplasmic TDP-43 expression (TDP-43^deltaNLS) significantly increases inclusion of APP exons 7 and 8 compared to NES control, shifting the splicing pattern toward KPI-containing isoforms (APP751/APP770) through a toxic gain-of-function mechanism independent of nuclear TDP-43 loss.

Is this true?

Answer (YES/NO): YES